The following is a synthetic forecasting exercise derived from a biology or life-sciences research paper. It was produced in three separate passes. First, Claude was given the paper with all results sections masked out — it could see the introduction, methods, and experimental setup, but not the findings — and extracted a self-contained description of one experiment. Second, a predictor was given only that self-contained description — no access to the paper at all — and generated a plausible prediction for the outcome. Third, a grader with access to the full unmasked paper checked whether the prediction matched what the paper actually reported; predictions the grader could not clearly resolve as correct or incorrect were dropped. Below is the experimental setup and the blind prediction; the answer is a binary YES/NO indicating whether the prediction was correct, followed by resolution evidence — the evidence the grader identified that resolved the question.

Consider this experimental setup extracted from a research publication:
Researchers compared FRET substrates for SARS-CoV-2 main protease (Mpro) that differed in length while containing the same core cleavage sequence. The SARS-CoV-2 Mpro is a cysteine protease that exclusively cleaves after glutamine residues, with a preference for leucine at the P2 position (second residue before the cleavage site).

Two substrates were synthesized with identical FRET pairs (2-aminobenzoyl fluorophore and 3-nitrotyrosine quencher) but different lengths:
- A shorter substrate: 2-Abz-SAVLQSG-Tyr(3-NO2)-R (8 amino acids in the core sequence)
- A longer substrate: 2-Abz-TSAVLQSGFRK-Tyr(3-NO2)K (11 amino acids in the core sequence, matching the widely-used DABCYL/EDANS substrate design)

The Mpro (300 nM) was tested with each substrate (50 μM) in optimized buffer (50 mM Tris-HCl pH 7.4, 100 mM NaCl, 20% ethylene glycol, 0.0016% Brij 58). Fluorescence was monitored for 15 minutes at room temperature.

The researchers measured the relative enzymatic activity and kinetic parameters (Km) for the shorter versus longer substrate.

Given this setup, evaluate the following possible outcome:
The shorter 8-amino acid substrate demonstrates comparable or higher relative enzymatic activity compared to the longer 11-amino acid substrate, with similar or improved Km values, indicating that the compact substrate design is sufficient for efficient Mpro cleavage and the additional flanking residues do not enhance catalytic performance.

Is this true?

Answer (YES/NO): NO